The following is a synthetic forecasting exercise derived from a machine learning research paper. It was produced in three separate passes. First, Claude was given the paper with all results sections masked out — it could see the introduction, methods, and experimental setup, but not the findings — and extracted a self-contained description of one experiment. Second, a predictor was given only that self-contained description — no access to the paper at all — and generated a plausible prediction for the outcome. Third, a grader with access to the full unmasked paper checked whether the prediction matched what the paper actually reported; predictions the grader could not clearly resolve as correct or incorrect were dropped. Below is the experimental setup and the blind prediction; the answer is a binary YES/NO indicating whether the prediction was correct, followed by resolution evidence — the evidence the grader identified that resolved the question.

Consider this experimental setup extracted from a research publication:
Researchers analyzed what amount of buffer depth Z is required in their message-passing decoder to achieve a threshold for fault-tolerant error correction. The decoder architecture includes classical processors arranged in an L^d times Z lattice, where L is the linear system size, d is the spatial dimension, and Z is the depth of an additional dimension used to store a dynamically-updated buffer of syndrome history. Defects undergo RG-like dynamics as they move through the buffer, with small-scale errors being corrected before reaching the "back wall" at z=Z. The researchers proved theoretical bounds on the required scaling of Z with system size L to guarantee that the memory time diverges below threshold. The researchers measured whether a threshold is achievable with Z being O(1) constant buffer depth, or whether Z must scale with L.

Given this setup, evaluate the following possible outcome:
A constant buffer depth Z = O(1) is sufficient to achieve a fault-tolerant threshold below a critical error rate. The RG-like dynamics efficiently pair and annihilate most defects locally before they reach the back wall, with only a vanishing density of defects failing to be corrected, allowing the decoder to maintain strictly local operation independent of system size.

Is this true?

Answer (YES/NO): NO